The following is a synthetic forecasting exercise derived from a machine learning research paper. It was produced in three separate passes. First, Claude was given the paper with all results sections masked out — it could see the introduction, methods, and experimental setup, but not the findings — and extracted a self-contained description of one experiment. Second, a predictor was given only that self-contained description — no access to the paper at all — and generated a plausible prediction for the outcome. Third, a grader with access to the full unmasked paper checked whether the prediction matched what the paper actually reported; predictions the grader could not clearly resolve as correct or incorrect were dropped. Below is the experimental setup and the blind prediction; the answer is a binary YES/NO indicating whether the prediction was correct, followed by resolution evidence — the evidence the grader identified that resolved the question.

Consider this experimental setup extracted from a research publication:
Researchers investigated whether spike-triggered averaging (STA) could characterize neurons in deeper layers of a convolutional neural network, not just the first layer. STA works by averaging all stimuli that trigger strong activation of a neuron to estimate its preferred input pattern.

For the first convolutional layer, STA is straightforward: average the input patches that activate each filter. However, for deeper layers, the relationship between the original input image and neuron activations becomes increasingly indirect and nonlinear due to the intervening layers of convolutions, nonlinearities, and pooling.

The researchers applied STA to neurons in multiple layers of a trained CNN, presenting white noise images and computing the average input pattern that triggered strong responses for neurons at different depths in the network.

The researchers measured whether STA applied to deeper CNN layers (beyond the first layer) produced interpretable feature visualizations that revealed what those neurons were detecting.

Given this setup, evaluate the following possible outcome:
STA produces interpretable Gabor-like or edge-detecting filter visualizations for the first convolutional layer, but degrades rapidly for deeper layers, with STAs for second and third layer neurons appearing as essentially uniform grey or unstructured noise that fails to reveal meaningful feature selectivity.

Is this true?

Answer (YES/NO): NO